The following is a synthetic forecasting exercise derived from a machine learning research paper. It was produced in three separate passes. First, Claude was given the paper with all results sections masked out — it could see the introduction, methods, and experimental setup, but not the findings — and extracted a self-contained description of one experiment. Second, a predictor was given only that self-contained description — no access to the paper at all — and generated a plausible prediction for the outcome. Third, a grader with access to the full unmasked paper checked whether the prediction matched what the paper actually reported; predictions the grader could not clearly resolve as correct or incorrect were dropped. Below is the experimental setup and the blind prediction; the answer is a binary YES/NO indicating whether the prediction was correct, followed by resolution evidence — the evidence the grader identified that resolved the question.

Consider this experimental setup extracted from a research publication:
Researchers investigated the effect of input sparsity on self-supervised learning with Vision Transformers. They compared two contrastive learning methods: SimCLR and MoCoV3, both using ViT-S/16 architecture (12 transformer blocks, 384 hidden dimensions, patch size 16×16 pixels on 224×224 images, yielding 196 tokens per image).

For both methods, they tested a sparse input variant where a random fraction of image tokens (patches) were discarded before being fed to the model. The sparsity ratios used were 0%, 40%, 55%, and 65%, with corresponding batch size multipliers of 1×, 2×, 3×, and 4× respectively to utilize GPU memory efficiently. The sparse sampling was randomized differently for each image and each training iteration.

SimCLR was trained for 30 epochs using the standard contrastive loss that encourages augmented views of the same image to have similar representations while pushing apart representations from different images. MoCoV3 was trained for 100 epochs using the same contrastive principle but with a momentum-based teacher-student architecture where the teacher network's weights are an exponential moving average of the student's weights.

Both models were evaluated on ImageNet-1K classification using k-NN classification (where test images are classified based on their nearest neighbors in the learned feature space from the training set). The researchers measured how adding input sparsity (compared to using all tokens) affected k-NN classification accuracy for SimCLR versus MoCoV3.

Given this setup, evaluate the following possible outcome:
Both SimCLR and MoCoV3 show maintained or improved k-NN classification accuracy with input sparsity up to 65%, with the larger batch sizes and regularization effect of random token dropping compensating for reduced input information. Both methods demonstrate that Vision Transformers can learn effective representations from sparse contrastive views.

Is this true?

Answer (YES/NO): NO